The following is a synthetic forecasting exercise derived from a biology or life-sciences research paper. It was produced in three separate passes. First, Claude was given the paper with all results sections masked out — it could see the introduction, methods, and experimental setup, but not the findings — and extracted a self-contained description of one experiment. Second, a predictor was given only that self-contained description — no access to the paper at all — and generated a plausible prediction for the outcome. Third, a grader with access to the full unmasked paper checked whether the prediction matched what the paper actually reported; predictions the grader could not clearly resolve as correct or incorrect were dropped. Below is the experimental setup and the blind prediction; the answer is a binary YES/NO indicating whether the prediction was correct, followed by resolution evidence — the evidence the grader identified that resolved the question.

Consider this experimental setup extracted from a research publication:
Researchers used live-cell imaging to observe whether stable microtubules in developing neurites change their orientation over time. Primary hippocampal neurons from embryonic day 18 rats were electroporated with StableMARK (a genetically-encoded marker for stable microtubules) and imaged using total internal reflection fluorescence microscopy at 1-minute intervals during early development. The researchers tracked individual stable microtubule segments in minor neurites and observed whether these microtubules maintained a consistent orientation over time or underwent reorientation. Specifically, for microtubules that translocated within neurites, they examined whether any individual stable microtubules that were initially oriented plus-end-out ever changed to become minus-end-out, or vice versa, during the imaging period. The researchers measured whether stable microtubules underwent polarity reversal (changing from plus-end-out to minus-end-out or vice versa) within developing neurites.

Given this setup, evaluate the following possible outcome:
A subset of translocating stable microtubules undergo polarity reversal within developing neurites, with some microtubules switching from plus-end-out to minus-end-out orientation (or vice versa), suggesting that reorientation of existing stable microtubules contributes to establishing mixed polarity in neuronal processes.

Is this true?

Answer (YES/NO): YES